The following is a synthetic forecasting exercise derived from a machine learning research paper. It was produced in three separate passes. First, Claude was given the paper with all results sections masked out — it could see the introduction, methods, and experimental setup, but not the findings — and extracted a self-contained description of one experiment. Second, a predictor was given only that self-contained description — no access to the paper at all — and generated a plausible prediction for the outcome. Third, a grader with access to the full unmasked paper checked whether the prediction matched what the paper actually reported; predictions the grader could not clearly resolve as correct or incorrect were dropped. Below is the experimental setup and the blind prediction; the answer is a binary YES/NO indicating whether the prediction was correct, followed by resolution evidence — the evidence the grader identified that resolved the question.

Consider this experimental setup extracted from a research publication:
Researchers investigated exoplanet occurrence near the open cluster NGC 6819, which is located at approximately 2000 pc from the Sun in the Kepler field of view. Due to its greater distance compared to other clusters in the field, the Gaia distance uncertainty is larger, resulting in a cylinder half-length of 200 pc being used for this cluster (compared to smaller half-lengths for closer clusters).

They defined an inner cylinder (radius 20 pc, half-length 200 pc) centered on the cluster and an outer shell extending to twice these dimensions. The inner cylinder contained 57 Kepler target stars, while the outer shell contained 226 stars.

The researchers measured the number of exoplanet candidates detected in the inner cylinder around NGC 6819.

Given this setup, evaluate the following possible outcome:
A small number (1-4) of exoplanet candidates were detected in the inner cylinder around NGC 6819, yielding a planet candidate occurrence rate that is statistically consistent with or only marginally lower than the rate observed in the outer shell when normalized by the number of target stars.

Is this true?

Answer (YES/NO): NO